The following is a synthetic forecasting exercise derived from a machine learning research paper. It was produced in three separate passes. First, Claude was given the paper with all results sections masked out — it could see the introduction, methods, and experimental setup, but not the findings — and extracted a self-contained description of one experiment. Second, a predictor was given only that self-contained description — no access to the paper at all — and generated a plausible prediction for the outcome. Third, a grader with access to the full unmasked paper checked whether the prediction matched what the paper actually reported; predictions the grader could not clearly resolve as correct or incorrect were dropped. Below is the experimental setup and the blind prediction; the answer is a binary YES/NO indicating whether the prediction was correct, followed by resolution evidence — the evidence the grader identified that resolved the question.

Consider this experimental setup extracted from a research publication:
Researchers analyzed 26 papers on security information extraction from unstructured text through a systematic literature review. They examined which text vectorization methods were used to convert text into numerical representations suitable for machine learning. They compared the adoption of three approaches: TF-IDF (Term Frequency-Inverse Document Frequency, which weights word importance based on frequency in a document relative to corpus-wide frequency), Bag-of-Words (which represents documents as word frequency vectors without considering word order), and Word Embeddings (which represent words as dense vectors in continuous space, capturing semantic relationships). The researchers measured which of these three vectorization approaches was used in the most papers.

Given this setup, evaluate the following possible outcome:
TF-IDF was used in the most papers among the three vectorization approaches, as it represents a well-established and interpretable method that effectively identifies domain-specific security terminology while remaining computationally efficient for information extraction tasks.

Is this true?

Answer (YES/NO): YES